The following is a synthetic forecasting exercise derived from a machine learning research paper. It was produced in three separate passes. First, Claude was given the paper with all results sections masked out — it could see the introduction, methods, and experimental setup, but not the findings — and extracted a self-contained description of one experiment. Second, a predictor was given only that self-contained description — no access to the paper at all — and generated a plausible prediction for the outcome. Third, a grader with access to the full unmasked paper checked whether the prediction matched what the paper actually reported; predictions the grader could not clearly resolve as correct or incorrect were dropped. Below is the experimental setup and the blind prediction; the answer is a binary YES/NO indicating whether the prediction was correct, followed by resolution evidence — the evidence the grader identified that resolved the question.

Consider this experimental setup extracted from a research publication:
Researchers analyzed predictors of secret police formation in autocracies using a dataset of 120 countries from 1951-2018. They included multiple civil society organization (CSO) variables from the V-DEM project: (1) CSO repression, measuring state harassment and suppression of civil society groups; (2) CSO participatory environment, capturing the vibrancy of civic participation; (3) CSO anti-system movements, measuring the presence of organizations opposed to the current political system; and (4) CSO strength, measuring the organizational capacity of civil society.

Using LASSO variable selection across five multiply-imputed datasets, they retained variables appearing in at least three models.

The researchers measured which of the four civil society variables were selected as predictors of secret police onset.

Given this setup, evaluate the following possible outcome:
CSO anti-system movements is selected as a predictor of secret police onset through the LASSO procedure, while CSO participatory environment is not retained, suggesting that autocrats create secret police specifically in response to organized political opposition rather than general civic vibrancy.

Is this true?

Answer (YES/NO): NO